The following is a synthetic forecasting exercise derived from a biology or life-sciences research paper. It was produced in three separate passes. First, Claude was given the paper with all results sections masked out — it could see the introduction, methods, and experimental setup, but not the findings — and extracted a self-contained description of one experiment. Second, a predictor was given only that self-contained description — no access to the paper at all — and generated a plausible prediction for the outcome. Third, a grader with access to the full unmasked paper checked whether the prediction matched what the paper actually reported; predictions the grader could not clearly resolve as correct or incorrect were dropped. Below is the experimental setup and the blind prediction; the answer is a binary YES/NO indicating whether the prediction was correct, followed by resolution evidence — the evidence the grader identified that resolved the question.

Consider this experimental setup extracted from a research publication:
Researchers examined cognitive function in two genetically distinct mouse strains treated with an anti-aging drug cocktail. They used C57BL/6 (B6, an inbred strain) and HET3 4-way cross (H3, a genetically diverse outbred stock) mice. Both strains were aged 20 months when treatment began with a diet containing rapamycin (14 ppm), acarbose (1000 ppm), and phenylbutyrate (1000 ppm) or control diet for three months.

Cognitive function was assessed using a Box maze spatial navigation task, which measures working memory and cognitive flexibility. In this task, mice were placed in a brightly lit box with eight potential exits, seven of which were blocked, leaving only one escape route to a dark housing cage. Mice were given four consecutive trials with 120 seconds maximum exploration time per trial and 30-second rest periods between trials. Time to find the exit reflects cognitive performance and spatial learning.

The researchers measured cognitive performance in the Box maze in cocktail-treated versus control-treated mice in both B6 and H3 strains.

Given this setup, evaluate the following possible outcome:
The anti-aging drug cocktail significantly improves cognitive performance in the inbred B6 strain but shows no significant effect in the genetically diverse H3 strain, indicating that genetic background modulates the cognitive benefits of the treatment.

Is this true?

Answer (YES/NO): NO